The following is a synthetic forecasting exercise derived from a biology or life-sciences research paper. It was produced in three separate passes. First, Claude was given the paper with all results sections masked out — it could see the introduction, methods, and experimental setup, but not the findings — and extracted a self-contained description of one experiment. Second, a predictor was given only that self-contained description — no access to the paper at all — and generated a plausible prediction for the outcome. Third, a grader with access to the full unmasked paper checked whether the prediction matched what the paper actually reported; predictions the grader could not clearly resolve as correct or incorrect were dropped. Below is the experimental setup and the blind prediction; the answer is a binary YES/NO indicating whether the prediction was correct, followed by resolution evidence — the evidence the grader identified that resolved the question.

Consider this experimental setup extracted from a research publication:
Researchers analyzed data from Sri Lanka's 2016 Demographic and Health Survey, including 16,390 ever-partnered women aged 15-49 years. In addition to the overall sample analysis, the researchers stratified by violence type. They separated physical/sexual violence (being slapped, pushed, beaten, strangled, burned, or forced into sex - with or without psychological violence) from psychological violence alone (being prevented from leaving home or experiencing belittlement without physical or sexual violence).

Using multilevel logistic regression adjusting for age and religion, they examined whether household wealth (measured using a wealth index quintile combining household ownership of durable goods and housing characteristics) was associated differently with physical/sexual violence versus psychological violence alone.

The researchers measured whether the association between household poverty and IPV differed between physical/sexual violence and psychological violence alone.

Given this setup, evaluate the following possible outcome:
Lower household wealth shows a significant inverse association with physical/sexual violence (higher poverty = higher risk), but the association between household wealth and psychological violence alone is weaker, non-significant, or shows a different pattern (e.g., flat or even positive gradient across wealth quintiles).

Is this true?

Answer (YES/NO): YES